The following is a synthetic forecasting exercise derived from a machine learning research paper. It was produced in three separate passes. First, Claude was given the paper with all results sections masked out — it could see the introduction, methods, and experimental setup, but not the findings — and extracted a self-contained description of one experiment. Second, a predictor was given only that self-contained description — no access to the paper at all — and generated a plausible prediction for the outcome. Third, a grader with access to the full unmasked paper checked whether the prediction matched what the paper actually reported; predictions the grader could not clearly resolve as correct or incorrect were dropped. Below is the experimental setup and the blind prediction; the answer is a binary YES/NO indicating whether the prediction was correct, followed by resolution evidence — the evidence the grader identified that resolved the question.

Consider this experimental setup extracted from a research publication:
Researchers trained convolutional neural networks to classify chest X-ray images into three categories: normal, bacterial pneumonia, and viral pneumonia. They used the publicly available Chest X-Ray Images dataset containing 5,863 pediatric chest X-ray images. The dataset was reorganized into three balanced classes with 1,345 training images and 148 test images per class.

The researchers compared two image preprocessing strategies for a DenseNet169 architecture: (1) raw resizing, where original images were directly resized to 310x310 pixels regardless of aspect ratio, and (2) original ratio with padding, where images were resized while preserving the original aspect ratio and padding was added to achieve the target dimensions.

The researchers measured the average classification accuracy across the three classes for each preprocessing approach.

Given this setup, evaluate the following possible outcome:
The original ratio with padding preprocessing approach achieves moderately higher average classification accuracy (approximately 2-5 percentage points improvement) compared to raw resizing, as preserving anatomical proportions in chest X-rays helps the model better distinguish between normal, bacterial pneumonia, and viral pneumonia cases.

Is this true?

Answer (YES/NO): YES